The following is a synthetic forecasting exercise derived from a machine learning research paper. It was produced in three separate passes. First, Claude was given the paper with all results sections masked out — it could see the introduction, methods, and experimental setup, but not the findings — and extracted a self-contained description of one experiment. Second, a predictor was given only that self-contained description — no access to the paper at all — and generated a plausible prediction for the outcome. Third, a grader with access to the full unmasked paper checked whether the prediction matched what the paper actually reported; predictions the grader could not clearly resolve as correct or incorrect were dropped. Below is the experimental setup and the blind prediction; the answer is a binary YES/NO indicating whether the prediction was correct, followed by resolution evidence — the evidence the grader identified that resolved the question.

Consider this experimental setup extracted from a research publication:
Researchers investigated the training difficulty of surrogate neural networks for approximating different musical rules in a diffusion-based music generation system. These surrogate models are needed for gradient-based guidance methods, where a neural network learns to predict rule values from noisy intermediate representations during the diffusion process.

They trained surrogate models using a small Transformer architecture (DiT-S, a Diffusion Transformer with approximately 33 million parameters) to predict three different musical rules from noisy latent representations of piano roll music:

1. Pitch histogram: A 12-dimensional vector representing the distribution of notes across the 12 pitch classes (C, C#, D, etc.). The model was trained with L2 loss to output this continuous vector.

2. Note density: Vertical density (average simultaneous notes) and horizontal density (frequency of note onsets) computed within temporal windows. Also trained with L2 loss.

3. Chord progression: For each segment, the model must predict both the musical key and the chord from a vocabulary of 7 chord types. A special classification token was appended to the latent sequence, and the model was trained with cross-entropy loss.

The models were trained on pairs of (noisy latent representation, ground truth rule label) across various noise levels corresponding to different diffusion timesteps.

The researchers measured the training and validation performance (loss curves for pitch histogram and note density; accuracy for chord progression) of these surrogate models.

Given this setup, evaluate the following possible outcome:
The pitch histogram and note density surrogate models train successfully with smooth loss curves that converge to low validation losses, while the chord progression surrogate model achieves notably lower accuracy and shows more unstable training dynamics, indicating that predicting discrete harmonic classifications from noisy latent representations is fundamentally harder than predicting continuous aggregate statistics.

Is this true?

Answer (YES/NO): NO